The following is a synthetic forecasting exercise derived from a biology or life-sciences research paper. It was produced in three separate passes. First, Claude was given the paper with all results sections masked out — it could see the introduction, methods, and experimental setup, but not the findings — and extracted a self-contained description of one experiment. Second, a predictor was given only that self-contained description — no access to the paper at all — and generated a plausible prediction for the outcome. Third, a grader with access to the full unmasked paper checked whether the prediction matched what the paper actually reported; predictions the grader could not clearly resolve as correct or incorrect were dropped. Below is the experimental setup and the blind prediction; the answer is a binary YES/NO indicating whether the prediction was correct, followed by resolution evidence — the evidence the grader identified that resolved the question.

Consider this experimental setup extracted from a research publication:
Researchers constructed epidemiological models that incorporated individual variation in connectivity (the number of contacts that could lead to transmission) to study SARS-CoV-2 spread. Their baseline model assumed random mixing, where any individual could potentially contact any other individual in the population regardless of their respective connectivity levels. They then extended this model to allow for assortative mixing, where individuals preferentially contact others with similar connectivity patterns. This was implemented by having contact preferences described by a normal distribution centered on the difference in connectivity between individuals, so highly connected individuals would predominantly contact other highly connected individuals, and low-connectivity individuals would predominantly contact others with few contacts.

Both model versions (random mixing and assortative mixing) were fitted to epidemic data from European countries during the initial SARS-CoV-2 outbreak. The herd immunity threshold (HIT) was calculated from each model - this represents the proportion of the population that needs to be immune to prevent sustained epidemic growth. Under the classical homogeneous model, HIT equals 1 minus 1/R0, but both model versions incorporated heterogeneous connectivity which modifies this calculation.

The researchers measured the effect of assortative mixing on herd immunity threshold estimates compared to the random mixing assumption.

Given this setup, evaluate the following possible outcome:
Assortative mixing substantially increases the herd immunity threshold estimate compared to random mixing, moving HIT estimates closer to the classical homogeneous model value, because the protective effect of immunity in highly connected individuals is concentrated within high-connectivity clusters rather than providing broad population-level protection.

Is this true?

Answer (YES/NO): NO